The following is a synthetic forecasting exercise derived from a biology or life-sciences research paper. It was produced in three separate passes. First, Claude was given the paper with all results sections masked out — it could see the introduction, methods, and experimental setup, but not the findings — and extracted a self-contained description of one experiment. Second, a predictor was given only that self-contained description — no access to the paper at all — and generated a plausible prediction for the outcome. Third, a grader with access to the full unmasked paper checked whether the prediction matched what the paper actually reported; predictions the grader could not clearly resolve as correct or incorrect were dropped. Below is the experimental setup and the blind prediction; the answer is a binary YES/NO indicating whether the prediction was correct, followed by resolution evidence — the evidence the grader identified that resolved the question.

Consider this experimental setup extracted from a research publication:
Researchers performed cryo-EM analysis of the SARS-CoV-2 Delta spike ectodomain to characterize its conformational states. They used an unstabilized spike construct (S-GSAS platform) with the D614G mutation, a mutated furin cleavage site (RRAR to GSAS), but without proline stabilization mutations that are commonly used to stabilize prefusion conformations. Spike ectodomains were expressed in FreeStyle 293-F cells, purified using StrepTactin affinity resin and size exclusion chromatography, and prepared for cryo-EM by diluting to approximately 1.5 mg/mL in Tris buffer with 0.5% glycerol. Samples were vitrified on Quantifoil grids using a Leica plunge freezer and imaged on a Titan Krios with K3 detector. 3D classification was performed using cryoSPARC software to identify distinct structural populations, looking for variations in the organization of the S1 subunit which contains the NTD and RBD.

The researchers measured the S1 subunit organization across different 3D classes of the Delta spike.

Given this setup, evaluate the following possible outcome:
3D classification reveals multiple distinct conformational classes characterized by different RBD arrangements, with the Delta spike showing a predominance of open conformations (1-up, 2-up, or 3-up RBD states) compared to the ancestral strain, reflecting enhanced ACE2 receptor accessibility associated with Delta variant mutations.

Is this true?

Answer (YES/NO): NO